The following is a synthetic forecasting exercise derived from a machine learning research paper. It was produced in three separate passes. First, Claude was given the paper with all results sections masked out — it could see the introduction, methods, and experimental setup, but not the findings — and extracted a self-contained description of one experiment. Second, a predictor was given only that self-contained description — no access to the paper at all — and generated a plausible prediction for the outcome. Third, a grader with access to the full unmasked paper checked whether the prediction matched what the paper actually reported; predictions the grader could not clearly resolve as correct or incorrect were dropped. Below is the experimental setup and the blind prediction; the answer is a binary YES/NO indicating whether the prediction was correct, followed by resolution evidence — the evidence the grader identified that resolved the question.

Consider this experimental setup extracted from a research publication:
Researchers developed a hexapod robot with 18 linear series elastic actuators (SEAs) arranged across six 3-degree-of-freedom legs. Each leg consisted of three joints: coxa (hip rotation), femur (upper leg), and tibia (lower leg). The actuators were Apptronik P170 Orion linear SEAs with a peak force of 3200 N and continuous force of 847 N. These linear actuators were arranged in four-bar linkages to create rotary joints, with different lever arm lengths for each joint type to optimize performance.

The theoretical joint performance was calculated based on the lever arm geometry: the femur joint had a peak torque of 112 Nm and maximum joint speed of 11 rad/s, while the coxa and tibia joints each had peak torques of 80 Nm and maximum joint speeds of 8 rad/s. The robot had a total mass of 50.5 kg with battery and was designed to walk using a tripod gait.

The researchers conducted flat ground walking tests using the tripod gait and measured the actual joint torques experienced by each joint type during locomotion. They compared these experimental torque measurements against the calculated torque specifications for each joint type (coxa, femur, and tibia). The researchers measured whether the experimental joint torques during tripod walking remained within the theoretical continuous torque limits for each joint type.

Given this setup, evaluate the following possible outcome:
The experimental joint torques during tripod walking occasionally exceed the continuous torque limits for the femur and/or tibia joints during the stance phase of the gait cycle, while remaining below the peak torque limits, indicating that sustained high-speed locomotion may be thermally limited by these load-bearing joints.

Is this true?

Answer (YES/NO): NO